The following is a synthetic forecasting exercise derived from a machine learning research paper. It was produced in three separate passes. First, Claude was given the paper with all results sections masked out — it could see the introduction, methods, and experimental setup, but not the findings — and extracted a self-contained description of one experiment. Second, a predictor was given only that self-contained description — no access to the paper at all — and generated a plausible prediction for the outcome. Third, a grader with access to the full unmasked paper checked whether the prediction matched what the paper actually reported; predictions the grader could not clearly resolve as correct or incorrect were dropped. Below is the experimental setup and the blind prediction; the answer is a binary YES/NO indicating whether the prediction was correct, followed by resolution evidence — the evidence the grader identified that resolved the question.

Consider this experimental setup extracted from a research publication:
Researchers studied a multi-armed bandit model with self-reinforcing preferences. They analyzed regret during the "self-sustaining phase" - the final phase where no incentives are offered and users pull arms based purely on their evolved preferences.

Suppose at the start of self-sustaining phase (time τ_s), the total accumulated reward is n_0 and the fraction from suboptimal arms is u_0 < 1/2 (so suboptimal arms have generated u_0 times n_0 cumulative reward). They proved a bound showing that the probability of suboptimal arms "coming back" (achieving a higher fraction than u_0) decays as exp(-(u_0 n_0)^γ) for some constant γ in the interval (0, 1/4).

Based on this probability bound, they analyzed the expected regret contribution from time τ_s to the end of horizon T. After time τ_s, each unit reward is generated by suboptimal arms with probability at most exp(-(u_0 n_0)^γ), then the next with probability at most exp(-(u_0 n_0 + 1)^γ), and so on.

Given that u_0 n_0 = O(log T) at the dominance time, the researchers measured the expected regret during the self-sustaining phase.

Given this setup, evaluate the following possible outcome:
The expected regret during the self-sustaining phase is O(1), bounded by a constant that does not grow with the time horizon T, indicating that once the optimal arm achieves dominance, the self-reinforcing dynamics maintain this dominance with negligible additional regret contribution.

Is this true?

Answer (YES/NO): NO